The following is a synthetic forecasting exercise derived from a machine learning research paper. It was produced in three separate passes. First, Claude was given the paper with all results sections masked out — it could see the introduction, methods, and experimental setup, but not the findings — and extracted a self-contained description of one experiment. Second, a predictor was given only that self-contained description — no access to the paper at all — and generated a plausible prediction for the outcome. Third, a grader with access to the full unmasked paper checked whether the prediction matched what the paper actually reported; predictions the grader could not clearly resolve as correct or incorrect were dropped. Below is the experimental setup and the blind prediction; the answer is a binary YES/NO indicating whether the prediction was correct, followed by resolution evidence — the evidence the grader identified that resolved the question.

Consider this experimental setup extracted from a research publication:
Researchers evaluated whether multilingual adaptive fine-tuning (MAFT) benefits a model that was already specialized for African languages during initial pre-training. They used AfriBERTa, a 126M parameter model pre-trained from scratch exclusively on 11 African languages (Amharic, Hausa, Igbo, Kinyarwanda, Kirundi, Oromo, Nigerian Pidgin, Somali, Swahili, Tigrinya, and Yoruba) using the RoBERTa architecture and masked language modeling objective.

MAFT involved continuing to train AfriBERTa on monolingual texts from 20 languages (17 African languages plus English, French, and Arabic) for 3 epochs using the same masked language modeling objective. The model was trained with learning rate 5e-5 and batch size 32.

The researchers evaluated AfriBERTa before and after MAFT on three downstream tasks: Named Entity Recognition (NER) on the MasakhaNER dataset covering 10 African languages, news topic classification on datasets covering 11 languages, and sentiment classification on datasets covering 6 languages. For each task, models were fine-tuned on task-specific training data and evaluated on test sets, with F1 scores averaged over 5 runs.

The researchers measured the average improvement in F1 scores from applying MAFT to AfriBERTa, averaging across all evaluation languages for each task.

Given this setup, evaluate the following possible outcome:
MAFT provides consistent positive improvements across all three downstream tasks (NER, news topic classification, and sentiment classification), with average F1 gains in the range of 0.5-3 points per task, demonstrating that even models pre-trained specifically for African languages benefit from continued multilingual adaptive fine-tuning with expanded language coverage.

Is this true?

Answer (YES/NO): NO